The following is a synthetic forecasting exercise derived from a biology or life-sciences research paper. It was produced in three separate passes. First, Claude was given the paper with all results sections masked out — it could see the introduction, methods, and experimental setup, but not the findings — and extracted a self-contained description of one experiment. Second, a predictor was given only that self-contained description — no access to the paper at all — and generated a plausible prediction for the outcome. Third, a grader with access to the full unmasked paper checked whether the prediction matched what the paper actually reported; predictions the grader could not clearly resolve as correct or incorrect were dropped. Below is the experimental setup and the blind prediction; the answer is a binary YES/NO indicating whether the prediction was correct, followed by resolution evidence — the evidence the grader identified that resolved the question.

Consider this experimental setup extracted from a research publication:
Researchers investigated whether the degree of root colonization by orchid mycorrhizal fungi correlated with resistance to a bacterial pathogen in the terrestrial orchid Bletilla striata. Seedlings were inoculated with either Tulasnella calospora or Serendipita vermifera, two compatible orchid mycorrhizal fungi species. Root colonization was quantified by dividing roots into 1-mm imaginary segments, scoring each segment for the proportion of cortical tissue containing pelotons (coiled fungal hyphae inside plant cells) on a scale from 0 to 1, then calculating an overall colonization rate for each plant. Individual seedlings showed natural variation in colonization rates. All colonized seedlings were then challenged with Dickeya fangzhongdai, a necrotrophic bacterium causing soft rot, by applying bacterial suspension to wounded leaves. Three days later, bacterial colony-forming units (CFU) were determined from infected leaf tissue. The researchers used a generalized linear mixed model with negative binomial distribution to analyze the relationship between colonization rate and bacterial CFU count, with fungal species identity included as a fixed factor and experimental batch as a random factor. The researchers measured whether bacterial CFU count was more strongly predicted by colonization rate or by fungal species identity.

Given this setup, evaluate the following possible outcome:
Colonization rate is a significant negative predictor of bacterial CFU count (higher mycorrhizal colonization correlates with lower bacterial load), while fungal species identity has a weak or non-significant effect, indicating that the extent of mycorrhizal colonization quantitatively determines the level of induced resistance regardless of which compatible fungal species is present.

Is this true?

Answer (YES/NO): NO